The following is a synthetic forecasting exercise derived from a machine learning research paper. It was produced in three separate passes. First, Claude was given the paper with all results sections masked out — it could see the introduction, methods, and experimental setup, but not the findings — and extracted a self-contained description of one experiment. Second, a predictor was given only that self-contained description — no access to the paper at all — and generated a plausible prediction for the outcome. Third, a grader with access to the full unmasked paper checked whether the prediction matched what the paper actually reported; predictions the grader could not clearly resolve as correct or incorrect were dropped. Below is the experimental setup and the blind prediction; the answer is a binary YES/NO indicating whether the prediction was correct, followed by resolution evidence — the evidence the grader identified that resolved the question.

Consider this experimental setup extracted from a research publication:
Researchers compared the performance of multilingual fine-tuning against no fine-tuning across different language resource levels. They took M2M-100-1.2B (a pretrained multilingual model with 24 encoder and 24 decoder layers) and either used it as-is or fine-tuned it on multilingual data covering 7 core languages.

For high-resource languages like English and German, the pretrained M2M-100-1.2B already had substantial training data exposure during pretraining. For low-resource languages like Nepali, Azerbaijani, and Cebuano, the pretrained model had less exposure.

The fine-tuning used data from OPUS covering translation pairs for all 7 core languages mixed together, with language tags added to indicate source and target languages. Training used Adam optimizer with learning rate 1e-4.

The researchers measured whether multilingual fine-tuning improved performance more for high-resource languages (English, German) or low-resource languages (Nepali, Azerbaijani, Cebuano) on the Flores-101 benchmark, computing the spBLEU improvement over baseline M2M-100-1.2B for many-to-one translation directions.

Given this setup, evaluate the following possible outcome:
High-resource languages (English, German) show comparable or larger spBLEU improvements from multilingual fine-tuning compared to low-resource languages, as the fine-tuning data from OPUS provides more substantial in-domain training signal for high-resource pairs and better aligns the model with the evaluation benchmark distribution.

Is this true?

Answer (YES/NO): NO